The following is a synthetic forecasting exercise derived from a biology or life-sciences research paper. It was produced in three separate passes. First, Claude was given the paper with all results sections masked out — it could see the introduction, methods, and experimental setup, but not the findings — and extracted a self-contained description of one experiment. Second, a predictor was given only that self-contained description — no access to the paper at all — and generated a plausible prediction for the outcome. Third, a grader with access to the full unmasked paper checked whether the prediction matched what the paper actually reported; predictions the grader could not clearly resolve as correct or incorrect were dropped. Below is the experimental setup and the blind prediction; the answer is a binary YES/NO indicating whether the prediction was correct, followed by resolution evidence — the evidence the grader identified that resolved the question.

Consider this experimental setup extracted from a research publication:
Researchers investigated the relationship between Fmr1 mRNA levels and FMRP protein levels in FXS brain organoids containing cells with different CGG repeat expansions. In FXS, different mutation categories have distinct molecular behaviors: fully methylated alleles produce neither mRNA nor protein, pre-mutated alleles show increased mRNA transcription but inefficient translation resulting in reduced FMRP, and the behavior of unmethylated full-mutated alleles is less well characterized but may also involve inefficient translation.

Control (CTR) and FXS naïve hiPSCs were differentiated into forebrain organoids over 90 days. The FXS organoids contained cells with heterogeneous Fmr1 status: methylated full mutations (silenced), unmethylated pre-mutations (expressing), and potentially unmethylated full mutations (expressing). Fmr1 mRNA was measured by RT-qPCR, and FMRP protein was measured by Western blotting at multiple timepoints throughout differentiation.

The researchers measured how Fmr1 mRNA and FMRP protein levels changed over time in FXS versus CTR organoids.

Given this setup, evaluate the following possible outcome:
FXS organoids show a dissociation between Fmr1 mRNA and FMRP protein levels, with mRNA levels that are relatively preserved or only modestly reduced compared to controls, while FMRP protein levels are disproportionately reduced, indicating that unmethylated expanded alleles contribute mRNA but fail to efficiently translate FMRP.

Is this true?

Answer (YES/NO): YES